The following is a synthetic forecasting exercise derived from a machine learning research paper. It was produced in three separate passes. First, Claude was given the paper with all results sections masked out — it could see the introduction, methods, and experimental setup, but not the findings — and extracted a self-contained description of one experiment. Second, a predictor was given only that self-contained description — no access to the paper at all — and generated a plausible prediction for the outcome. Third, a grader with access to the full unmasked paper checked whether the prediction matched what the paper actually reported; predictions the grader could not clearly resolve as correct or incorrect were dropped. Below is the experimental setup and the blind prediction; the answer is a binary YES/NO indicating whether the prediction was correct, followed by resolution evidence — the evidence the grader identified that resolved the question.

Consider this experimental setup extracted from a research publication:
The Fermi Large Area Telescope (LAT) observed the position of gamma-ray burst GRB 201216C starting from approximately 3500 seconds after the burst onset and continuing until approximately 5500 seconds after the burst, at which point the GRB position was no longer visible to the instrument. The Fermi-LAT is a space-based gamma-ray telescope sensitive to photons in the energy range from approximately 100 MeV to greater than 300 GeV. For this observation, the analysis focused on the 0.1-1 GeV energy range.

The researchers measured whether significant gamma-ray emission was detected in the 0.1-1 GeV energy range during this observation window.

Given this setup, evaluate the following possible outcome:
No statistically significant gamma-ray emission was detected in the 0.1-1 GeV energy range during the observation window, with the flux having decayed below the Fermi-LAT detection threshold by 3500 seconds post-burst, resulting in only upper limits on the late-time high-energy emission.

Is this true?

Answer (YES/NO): YES